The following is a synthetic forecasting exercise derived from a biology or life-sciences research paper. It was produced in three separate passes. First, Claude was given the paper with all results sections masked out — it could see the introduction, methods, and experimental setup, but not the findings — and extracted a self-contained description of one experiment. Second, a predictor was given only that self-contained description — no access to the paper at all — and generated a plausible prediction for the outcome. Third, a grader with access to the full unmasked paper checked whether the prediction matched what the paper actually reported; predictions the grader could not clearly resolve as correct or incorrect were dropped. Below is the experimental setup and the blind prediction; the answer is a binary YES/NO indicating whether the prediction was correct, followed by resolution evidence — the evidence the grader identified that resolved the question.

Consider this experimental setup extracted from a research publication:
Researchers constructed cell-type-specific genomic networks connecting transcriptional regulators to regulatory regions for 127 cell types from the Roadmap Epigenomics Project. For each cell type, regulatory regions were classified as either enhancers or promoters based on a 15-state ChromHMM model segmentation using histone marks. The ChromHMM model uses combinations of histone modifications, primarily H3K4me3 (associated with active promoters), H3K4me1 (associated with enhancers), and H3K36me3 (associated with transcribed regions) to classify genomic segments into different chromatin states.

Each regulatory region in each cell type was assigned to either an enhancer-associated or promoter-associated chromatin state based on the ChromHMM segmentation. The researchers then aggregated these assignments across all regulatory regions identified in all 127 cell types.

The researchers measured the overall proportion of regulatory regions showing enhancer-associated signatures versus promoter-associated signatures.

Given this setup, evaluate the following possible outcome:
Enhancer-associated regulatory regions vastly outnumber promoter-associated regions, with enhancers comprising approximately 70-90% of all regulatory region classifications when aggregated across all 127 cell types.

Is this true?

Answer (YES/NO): NO